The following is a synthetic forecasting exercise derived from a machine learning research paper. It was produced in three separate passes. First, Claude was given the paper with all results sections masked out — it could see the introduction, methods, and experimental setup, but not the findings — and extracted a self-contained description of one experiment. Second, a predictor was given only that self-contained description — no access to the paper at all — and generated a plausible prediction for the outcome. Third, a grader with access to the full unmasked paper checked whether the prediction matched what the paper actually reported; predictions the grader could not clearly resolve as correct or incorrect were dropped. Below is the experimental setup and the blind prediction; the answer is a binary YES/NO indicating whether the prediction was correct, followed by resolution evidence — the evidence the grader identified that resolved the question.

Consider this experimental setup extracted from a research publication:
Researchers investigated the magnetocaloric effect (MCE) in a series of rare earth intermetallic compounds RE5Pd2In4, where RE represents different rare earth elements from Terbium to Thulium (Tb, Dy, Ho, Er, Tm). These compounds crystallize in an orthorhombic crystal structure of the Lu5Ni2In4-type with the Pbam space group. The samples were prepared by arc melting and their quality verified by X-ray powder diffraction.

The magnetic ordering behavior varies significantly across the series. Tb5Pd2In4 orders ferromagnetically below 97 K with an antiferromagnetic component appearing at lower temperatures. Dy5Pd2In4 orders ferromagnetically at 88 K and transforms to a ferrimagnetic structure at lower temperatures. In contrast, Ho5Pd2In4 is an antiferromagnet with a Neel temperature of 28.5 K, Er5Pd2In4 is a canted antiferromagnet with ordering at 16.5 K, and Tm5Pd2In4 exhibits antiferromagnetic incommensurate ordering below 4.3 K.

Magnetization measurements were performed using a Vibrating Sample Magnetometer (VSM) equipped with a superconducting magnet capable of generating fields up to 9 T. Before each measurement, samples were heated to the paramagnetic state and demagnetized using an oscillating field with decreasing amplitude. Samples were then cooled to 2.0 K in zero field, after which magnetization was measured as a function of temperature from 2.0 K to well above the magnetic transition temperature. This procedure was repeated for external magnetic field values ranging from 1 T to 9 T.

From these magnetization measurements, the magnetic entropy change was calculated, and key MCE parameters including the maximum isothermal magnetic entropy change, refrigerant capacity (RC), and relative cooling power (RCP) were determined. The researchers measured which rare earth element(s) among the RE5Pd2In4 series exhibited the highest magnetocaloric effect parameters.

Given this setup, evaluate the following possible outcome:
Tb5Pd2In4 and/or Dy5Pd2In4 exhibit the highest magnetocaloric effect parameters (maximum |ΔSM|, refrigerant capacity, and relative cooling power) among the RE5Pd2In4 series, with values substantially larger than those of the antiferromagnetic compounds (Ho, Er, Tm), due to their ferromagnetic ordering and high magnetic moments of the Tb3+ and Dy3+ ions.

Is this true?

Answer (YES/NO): NO